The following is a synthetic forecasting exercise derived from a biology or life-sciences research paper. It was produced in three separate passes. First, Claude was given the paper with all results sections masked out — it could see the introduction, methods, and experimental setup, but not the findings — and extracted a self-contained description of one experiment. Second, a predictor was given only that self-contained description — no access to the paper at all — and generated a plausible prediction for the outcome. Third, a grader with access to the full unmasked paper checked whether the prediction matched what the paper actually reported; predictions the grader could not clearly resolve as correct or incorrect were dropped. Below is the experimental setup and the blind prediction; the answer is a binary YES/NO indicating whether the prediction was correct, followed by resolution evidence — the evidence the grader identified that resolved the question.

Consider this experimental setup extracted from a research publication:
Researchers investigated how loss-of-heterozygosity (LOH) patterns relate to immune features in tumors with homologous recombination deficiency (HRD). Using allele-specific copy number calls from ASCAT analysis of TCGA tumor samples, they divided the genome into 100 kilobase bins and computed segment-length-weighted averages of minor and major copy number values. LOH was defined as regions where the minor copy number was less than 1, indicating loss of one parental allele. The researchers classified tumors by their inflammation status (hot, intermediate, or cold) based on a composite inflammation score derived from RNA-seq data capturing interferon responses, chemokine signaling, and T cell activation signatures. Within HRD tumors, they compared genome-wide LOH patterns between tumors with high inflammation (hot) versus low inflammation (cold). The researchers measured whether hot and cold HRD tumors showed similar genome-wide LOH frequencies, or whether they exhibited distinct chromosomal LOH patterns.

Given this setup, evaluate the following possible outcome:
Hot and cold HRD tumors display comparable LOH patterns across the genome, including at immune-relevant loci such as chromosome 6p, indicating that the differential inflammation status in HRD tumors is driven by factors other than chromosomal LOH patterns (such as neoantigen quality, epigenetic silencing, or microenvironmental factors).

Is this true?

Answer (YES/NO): NO